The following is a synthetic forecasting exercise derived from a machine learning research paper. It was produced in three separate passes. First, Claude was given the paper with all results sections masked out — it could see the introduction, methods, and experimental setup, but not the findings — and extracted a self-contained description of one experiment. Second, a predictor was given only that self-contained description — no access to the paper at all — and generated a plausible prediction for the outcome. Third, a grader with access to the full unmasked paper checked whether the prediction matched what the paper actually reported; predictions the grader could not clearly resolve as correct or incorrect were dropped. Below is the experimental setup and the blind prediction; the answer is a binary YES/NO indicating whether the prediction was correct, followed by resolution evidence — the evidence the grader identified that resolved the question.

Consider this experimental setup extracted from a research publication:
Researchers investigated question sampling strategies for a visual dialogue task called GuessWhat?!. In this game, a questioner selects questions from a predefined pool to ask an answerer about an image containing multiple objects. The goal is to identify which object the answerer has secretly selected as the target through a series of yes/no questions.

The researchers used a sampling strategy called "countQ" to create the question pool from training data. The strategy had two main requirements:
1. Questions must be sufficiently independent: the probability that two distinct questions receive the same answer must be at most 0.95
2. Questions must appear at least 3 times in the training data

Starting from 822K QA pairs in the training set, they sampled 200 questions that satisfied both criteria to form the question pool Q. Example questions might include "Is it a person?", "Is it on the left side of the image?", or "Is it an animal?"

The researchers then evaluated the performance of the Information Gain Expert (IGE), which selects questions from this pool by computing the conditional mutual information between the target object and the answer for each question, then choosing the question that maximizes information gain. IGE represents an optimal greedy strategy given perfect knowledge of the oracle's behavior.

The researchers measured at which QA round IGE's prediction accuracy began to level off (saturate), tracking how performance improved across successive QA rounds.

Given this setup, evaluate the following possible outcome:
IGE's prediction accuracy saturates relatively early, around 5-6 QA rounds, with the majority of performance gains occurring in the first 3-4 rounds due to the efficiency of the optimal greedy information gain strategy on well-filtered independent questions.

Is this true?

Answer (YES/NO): YES